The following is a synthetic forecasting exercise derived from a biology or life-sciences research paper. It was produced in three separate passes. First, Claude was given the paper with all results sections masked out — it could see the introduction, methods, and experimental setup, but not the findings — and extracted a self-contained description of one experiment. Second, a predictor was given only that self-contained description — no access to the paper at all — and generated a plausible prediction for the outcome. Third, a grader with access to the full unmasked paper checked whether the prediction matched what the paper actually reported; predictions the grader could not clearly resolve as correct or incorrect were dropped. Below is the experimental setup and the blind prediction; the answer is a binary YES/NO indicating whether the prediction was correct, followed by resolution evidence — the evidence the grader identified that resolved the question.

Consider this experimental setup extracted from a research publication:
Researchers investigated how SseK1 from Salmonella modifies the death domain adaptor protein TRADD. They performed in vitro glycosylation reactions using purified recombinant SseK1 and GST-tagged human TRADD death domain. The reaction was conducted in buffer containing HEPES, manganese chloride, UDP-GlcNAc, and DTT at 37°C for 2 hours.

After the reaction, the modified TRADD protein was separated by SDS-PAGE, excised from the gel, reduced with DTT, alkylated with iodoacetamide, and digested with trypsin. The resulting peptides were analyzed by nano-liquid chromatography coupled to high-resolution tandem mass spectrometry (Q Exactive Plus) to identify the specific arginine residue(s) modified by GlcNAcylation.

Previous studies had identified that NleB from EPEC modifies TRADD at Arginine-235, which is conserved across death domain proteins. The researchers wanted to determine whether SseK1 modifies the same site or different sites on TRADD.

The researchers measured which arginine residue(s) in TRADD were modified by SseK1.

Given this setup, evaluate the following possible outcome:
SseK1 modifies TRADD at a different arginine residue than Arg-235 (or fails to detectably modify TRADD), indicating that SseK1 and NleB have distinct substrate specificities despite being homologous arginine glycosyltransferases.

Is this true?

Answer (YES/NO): NO